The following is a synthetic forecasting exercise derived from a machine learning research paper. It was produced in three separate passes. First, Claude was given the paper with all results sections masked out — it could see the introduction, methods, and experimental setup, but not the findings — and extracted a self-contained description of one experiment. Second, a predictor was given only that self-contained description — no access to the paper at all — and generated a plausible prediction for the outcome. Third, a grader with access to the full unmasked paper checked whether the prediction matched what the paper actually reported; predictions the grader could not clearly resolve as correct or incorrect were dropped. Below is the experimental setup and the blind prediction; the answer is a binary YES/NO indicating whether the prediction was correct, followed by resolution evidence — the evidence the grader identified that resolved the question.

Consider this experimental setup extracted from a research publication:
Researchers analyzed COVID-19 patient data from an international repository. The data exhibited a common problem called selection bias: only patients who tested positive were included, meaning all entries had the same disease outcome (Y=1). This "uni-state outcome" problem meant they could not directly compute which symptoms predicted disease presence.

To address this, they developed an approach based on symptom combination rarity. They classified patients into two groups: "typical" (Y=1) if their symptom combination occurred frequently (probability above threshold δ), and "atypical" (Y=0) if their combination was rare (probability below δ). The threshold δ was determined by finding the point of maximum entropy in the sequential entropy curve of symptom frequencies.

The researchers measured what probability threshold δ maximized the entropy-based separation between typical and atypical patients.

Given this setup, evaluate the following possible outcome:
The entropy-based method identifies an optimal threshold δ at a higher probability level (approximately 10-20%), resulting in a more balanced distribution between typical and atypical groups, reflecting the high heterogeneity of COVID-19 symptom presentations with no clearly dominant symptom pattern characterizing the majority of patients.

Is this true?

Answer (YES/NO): NO